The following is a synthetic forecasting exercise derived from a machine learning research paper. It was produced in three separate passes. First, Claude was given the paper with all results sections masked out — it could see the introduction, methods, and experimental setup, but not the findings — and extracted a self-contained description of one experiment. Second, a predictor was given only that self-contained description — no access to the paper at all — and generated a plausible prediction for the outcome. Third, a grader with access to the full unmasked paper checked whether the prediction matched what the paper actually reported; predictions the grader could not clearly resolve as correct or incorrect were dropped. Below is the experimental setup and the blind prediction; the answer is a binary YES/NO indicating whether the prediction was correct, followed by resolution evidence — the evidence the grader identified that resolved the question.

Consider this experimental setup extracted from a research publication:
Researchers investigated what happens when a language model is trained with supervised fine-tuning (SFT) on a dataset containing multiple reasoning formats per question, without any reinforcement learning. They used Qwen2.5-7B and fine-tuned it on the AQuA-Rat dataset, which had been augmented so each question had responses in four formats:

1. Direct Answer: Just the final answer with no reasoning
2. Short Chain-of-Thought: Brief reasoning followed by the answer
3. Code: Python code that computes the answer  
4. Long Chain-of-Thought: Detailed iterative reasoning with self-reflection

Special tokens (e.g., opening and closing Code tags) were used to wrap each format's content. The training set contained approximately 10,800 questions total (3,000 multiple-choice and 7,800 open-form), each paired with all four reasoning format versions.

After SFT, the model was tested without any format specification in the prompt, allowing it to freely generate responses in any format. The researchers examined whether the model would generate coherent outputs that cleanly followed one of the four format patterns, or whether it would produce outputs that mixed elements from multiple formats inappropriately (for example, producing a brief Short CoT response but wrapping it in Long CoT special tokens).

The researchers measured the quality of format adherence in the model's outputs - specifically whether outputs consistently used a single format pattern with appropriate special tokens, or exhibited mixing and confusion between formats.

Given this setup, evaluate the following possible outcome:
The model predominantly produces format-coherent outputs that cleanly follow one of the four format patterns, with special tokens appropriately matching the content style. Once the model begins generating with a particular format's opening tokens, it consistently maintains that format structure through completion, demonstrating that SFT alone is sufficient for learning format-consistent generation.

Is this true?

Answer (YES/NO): YES